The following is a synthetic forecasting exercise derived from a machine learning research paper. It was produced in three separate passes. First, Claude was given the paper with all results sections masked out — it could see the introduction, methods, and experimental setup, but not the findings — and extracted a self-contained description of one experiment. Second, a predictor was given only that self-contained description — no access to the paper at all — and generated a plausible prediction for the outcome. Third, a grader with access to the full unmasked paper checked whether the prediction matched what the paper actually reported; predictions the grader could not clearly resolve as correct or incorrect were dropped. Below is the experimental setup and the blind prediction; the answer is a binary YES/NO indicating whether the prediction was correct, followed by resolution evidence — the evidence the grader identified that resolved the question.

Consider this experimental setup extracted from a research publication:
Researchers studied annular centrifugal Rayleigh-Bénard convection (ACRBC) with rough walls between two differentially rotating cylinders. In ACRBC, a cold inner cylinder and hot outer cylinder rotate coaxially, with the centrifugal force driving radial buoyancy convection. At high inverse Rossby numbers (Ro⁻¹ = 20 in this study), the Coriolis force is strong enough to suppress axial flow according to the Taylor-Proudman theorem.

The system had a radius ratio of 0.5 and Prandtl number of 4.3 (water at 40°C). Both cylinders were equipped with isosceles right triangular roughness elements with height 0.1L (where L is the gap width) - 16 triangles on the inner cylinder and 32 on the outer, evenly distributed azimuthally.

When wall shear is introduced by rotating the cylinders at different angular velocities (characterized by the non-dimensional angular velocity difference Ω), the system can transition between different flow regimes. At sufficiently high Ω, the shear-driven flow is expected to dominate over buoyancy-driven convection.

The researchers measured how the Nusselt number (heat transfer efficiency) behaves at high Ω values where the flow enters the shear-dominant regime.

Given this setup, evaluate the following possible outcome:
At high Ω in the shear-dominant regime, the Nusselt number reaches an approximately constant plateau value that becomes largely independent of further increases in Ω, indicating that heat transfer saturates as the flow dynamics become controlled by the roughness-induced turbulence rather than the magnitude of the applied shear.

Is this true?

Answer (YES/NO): NO